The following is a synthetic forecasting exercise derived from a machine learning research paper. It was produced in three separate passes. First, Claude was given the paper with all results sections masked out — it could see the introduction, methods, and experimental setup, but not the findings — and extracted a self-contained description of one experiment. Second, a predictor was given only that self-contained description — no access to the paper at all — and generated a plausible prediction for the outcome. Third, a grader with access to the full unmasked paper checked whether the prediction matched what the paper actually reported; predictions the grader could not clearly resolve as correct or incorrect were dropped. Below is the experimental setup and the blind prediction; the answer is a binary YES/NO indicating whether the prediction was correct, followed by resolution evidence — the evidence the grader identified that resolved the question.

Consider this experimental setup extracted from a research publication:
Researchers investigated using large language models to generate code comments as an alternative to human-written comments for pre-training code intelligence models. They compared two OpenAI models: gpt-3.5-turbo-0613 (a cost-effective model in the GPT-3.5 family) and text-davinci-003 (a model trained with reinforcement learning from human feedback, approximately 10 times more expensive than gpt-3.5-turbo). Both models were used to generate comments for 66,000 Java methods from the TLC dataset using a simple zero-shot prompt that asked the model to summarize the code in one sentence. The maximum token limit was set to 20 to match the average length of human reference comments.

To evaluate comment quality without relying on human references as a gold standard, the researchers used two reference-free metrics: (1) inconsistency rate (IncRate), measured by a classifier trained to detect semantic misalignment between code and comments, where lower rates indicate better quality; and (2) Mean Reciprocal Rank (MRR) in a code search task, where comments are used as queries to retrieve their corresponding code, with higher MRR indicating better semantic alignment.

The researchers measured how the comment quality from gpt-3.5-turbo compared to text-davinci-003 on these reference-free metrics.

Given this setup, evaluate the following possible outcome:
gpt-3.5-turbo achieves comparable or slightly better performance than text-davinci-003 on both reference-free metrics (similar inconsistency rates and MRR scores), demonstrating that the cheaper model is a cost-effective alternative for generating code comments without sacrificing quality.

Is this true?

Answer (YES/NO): NO